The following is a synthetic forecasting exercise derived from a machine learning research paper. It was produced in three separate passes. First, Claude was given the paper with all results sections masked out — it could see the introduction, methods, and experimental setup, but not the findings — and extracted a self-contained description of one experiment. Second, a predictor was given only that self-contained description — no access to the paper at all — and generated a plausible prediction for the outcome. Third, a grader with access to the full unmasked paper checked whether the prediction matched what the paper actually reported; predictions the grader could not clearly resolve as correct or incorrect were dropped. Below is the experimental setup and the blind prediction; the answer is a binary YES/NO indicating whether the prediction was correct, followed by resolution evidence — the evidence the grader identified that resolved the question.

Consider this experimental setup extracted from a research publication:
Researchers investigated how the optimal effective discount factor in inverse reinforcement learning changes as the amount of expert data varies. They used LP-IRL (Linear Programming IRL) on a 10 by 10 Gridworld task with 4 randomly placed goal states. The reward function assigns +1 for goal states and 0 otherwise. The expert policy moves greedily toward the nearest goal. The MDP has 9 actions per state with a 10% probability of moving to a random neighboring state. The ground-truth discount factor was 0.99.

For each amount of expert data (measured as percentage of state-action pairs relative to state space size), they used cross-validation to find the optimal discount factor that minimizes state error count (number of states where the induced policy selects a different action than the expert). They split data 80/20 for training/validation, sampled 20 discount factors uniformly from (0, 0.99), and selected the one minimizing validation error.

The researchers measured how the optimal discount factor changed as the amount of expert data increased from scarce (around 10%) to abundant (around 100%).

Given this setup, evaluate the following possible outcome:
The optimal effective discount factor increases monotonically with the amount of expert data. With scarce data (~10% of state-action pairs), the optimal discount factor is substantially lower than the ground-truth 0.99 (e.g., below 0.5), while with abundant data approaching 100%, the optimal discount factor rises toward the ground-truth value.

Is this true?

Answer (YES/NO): NO